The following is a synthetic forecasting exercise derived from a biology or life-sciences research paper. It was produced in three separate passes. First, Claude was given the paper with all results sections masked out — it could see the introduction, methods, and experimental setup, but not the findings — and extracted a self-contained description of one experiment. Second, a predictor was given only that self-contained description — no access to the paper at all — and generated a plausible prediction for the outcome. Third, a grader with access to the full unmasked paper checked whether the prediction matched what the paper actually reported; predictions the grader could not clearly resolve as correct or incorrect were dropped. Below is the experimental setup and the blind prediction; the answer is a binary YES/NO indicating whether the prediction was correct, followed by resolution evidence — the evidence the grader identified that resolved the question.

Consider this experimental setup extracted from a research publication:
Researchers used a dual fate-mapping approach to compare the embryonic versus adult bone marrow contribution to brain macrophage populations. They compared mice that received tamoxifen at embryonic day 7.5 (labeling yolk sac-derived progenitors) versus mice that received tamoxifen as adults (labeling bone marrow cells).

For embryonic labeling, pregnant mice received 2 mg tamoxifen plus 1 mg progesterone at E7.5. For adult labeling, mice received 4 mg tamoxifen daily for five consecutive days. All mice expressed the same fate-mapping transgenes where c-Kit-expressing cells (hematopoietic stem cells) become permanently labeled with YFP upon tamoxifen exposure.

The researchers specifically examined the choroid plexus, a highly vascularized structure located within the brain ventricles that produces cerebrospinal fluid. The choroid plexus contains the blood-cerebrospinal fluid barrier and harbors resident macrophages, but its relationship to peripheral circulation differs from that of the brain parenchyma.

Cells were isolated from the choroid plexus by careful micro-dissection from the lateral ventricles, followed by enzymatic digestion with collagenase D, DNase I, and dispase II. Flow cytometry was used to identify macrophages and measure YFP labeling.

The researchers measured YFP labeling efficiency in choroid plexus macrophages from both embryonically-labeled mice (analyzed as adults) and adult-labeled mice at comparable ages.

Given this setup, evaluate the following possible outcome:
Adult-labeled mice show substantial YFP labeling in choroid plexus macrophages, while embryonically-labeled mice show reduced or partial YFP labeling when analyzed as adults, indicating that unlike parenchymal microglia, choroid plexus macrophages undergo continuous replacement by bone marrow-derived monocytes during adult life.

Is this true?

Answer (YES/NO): NO